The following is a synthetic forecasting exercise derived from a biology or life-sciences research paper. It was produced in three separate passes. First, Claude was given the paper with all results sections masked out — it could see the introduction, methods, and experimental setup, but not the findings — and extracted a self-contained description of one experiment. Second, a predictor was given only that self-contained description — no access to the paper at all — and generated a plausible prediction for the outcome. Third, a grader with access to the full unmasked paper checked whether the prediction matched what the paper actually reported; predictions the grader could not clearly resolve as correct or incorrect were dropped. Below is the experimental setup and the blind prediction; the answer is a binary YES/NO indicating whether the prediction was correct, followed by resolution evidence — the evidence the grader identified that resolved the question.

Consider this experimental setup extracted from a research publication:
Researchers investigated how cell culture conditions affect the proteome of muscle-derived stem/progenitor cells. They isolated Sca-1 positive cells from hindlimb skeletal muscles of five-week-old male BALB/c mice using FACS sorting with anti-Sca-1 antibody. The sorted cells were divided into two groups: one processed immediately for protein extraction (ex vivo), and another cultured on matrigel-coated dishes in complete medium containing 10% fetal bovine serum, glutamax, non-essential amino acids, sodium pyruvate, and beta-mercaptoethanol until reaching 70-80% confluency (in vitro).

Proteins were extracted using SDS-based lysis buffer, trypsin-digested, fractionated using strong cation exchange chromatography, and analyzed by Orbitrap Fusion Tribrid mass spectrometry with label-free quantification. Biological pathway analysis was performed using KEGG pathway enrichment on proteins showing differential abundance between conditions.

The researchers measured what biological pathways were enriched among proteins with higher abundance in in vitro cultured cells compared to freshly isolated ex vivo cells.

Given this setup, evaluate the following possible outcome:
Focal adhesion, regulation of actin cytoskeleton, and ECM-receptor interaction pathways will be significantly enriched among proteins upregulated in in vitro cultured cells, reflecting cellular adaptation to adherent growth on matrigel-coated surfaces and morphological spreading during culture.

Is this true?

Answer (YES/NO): NO